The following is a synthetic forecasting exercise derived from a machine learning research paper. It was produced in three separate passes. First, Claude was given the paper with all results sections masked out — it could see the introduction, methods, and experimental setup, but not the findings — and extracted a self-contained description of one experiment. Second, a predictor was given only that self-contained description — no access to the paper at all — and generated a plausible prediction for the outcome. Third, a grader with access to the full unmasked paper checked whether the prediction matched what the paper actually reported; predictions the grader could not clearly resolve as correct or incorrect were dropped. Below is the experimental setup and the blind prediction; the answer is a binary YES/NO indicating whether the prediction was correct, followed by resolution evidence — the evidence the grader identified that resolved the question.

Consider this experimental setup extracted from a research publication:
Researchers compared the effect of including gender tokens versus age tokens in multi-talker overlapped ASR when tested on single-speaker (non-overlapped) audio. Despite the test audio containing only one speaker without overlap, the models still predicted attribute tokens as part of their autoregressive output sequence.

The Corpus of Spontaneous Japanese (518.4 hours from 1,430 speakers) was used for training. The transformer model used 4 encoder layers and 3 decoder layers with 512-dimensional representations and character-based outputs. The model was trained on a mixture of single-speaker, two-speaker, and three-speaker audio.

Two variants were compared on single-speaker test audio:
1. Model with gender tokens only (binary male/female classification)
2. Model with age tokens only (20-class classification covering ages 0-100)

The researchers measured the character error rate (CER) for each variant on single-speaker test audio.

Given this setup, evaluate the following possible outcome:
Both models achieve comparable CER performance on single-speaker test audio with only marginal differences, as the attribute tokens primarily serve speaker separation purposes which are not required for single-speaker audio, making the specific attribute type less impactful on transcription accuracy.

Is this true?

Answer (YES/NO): YES